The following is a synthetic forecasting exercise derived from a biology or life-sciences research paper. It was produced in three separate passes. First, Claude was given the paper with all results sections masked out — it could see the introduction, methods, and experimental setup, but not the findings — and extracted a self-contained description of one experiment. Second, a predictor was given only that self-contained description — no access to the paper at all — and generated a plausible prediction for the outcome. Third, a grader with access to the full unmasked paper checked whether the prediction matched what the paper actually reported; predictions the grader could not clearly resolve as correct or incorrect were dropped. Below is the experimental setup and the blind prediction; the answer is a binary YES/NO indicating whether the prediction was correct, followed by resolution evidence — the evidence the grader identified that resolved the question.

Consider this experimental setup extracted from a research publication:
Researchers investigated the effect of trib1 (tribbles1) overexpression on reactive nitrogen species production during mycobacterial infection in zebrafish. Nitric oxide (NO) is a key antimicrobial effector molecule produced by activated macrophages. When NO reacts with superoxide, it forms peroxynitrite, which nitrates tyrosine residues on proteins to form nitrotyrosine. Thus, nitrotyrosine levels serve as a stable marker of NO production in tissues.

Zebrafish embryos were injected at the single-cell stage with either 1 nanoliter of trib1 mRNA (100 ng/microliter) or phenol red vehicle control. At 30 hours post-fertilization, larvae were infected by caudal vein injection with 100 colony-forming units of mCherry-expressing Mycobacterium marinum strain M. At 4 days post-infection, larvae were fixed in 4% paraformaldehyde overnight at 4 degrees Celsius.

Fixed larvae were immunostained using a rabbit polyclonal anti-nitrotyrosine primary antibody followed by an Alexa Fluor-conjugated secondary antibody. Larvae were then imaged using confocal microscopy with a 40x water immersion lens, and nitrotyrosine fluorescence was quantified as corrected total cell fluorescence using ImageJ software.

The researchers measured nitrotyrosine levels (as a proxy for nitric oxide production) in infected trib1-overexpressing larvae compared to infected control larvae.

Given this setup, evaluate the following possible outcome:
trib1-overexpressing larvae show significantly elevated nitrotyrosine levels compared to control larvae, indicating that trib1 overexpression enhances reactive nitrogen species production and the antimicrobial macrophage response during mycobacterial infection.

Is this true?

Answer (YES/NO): YES